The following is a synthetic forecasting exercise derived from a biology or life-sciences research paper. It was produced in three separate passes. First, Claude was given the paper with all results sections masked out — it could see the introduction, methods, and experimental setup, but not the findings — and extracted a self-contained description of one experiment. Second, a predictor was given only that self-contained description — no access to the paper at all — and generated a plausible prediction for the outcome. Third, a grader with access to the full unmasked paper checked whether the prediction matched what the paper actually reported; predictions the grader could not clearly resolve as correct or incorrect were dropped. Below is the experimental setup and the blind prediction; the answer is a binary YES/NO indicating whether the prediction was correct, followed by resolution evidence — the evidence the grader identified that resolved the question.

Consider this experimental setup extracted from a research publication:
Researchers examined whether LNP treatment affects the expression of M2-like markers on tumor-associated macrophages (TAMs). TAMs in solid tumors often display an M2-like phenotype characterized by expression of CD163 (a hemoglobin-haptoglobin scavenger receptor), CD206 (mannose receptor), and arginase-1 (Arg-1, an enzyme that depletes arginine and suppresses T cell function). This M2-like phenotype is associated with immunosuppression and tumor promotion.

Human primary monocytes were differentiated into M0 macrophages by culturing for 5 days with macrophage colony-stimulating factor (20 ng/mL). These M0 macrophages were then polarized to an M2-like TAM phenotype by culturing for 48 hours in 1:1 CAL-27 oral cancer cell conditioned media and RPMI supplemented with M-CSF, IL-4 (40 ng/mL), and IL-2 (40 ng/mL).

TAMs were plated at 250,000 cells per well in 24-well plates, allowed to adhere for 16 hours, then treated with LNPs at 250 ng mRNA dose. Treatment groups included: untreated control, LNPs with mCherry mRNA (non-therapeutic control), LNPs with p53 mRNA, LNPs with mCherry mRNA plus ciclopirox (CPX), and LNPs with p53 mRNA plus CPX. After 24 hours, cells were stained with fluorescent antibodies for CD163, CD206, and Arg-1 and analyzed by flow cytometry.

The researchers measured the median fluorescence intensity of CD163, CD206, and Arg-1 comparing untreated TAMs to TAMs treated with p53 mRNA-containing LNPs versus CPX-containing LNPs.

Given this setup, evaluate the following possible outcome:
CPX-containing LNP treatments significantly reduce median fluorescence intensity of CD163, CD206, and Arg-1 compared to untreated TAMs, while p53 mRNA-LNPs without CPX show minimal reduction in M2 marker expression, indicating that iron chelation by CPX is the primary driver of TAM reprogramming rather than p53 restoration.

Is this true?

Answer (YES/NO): NO